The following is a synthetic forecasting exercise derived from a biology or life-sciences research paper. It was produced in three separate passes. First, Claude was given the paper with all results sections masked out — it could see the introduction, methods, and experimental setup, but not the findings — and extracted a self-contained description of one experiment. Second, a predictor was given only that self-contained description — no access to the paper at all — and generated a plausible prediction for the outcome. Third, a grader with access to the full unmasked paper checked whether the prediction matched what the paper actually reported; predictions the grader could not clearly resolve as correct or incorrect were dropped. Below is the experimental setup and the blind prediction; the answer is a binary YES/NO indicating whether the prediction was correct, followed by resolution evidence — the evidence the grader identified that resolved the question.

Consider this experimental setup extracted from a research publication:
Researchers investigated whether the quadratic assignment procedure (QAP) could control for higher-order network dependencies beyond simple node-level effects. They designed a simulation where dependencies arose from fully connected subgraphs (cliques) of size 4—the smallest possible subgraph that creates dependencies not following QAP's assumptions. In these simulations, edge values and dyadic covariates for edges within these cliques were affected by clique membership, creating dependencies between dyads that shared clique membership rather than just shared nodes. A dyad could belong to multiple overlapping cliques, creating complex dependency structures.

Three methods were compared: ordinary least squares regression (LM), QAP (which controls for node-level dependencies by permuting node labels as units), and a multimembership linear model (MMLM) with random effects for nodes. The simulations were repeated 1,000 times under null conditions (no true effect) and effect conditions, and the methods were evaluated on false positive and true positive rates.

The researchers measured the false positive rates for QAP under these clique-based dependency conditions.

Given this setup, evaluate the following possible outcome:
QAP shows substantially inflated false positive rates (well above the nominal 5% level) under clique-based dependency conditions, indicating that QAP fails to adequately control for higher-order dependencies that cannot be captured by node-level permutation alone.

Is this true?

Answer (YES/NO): YES